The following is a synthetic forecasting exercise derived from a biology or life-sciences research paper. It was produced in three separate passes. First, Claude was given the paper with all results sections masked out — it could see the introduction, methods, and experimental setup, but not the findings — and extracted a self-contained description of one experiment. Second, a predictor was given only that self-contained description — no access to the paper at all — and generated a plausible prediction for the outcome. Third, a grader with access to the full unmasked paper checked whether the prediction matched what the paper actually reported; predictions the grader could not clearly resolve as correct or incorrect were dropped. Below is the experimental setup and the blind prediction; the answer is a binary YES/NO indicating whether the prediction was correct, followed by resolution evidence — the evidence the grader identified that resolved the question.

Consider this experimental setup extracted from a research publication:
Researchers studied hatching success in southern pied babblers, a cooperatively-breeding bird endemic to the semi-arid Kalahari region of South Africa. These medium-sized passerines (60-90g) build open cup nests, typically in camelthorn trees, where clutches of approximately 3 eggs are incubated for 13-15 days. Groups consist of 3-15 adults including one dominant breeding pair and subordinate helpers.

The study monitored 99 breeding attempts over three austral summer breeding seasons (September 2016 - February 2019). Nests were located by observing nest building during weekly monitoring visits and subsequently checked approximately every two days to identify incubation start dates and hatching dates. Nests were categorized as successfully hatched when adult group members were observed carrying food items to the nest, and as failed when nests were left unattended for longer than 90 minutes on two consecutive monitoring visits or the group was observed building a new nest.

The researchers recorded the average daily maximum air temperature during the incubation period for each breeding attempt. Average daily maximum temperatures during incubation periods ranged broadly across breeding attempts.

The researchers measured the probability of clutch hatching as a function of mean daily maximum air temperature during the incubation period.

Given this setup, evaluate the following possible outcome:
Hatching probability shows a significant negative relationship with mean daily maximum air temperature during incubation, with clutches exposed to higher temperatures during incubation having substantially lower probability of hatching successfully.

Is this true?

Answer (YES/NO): YES